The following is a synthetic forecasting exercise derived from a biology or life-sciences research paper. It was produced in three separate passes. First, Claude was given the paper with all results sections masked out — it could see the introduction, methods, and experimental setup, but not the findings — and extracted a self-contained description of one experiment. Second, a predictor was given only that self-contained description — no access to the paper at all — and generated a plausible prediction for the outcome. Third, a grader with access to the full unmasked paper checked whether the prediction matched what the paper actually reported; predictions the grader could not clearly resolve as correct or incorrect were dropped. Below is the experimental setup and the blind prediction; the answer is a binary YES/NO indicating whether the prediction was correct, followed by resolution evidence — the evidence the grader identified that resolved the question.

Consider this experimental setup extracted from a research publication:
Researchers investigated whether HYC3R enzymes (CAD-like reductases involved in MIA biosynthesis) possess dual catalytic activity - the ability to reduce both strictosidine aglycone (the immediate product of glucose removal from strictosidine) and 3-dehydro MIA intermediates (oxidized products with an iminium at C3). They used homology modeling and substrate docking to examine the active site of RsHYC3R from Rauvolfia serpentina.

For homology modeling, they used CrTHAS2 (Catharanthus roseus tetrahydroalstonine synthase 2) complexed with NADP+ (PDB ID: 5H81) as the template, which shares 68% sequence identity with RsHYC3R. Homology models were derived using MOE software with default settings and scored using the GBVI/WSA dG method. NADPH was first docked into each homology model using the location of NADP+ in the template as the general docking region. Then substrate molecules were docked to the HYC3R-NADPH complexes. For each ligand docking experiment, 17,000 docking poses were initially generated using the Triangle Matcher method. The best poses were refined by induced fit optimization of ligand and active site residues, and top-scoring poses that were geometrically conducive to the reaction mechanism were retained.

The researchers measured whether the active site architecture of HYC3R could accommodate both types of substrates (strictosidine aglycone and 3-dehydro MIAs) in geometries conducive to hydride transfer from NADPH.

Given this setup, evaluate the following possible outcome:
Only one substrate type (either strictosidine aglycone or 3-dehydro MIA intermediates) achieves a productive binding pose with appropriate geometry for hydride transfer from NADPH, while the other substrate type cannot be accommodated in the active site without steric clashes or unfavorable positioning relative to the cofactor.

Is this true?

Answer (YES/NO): NO